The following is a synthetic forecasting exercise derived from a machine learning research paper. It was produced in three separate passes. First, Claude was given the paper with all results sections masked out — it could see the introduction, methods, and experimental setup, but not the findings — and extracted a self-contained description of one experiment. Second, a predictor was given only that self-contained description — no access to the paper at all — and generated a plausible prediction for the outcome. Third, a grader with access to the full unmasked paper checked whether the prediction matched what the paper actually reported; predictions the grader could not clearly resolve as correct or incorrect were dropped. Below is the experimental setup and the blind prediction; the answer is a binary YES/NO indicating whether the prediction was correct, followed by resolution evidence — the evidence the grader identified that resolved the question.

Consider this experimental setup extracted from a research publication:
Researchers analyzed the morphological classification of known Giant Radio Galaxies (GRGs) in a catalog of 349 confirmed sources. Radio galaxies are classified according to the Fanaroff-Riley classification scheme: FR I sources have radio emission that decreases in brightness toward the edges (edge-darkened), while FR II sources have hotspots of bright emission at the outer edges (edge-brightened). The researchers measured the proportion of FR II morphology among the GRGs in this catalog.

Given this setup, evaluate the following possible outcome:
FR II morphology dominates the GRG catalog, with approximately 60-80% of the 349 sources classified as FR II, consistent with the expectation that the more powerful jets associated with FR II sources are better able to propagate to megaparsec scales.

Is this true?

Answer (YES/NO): NO